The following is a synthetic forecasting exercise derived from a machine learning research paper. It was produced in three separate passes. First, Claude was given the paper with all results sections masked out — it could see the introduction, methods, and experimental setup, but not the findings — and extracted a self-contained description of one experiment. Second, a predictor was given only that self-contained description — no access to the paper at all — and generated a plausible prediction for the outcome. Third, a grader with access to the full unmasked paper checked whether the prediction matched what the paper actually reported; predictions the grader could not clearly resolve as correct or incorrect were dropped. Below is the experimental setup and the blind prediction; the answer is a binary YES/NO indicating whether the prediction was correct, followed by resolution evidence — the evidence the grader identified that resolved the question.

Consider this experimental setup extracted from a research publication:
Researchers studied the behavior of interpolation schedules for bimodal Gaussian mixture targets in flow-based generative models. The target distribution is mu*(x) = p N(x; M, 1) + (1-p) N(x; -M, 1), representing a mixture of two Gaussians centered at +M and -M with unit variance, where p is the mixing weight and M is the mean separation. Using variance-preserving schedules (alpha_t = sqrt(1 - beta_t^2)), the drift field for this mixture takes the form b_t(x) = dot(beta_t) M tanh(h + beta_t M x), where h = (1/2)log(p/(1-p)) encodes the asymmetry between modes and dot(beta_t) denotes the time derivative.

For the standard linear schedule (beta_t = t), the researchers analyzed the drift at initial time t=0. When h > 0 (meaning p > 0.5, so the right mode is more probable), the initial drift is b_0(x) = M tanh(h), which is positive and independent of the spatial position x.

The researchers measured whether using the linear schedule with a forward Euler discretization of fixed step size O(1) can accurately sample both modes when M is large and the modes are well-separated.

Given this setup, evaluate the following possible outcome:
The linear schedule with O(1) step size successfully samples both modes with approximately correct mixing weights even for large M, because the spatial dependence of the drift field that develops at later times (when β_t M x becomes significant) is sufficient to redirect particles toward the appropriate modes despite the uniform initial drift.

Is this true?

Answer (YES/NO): NO